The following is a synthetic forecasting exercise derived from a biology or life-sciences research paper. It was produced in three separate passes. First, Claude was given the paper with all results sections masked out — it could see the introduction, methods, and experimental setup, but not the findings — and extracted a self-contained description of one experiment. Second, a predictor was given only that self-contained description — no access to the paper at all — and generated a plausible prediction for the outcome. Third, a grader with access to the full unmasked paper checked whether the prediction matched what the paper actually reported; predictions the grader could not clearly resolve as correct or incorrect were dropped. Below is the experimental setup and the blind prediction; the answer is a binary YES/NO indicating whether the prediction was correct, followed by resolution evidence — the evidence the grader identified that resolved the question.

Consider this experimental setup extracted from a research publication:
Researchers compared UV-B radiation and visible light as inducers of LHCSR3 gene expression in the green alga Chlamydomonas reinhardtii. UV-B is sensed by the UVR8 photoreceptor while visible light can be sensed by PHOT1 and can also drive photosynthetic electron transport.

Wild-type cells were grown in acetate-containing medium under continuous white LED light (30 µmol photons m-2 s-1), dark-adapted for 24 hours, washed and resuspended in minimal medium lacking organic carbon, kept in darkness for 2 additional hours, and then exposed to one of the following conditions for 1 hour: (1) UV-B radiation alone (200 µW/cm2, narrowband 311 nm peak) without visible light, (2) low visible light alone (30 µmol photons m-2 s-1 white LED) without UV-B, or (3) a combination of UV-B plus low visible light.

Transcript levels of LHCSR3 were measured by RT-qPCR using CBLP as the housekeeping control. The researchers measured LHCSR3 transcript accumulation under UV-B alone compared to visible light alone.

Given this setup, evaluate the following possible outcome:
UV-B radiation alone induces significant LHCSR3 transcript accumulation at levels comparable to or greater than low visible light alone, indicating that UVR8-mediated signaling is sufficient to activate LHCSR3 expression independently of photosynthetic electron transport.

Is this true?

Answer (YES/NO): YES